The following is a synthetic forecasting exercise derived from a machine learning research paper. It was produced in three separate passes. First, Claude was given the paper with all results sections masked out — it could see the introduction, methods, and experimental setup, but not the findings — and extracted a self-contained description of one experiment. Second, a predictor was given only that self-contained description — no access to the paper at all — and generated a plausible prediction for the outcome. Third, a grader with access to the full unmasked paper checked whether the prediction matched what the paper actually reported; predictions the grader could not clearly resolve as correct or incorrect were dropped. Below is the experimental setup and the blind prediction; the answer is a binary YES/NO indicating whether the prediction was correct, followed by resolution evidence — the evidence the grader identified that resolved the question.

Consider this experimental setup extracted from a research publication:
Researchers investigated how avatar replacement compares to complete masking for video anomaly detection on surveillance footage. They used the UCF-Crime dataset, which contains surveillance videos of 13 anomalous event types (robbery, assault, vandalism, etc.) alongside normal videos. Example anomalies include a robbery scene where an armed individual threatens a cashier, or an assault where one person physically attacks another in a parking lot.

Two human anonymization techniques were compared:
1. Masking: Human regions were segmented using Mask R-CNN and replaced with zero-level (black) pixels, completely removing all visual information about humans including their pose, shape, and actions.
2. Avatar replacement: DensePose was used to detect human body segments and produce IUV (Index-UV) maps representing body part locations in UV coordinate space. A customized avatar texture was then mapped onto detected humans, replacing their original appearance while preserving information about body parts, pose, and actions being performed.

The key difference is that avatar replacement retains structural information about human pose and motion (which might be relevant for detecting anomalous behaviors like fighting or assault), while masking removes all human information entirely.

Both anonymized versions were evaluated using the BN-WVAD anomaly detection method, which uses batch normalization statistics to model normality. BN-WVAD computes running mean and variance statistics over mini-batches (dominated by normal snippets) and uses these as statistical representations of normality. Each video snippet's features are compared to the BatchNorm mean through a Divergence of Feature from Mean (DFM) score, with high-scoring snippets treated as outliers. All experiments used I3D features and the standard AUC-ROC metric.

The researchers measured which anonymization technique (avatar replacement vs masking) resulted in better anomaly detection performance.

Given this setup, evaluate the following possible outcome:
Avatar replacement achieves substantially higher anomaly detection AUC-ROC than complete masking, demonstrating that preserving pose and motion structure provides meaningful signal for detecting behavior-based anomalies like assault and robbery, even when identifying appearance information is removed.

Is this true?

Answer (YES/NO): NO